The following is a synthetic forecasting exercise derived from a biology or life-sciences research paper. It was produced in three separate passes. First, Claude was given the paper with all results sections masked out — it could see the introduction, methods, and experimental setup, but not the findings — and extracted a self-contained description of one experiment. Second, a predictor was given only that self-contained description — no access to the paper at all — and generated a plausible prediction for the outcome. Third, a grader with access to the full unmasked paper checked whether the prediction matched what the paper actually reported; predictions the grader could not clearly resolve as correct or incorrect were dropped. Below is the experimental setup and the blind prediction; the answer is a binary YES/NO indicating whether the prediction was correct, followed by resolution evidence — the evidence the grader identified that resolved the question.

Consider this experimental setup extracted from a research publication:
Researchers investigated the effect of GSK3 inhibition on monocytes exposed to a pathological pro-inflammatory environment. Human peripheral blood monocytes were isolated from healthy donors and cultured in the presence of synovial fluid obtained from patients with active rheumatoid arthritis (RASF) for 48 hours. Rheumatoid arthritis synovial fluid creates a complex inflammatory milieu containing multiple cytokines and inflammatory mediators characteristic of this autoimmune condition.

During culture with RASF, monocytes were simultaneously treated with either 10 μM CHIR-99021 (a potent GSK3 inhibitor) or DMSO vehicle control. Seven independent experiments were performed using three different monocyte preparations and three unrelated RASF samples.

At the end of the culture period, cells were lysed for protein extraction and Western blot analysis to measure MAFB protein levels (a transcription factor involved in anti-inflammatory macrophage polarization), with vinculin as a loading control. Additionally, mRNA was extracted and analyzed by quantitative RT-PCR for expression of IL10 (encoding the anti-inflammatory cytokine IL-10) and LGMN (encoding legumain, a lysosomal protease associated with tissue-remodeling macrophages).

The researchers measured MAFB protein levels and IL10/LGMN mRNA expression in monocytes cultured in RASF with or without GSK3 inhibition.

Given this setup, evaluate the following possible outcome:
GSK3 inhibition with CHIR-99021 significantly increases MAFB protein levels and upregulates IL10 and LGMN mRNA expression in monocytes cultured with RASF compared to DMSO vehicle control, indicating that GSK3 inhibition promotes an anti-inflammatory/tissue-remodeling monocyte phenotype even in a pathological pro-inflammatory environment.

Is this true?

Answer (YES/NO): YES